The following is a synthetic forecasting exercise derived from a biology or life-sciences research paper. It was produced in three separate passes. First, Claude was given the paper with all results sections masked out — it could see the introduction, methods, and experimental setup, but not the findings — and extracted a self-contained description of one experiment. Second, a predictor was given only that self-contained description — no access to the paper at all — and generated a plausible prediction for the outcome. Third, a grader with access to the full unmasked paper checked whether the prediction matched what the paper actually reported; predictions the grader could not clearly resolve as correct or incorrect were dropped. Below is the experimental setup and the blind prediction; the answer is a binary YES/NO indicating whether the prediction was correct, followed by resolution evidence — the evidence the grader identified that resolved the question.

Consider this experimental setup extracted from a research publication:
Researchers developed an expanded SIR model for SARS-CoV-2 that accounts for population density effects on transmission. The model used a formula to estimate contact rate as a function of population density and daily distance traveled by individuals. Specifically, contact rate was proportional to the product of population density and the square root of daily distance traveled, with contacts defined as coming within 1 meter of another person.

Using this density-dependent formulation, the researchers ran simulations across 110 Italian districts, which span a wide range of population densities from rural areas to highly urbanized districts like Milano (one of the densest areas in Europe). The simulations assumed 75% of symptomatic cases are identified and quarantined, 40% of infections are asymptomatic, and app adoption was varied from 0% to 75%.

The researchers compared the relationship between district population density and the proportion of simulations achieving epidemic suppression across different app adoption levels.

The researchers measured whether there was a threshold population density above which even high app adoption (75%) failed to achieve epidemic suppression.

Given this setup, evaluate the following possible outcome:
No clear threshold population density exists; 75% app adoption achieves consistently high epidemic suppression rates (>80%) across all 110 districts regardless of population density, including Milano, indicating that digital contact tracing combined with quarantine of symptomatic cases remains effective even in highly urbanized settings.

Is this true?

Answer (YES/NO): NO